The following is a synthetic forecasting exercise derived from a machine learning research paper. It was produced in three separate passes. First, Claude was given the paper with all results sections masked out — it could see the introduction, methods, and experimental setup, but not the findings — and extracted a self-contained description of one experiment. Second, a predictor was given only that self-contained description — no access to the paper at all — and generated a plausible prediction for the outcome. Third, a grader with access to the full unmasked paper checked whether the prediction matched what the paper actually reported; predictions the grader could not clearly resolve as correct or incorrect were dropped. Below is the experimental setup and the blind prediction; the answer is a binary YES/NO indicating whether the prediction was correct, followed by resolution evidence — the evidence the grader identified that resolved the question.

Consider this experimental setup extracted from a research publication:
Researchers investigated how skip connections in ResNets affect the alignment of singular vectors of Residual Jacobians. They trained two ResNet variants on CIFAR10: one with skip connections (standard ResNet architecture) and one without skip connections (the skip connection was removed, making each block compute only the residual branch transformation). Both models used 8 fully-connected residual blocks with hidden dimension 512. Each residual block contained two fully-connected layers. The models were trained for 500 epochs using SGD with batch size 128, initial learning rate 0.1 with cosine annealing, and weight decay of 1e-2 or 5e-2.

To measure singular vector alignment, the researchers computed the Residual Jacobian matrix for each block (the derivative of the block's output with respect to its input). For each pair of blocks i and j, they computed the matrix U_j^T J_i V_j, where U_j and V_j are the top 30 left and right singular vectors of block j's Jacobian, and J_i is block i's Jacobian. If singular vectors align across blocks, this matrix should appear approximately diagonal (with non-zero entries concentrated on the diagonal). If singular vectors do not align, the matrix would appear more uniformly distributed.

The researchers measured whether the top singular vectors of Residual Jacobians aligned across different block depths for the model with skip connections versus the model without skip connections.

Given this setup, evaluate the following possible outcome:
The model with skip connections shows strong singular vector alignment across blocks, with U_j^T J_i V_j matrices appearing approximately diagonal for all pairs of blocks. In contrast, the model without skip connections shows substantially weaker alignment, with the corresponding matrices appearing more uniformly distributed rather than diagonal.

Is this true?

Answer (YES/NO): YES